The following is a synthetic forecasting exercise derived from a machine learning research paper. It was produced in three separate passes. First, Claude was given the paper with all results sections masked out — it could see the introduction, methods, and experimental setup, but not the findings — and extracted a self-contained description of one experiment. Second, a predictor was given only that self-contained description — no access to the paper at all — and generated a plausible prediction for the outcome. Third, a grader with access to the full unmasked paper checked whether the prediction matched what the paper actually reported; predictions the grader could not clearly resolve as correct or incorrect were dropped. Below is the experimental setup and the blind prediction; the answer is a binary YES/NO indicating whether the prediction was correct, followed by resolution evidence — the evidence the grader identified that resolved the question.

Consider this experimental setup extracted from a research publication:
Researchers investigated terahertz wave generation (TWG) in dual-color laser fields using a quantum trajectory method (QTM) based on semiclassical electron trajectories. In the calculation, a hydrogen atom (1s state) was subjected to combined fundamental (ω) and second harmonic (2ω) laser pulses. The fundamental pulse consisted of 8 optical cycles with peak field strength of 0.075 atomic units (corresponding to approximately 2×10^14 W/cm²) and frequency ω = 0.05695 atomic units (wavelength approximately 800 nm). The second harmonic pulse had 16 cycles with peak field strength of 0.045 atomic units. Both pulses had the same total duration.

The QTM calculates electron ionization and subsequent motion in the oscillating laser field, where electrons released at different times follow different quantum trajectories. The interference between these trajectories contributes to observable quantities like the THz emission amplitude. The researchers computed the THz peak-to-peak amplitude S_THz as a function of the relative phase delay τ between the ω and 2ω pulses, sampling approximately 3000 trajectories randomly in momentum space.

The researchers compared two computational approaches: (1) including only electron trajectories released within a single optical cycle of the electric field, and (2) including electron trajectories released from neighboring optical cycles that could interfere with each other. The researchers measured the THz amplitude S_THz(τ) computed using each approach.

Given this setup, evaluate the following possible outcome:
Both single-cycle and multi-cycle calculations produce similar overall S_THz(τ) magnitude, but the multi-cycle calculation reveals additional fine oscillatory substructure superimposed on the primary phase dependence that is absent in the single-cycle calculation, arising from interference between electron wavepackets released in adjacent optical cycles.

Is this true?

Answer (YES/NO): NO